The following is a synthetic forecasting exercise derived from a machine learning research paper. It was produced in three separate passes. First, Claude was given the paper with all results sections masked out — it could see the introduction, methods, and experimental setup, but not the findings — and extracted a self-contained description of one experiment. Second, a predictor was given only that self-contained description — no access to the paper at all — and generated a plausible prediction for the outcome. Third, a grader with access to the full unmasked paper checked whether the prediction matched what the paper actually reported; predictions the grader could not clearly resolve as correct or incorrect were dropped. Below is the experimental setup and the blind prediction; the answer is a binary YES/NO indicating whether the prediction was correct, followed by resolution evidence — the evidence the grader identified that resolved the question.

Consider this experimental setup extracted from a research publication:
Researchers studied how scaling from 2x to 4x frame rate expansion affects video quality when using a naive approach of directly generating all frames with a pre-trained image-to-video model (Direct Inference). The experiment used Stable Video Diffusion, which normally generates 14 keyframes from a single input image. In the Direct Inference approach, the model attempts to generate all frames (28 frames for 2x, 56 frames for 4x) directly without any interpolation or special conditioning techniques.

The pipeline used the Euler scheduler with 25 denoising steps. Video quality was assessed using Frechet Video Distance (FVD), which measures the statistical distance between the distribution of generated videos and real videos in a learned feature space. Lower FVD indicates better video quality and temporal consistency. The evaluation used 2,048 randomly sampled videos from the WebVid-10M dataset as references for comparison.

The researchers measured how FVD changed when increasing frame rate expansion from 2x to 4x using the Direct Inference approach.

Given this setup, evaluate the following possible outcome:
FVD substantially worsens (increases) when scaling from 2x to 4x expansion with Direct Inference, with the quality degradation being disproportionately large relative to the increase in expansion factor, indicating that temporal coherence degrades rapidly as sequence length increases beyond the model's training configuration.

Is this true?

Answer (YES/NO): NO